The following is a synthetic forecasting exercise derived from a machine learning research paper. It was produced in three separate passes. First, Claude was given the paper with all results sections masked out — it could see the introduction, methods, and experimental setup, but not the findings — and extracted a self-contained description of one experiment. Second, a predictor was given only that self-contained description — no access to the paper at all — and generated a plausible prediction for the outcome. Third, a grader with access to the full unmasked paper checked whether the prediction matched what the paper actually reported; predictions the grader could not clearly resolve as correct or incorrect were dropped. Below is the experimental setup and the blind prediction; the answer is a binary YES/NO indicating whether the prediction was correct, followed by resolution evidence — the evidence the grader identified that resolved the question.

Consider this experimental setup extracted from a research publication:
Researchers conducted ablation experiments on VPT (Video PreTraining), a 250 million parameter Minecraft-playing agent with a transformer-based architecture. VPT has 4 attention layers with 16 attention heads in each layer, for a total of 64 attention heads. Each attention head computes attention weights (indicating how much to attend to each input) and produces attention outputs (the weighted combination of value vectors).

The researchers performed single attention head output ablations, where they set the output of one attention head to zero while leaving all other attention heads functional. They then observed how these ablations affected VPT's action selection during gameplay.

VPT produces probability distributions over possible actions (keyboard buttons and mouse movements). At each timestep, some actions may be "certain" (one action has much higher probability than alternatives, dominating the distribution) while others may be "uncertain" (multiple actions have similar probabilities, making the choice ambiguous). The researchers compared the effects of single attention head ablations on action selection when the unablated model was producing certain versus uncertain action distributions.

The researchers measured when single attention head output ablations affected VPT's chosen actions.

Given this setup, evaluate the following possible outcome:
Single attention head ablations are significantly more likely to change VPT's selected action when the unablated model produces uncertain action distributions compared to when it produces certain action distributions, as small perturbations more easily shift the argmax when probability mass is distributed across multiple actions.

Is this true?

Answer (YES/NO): YES